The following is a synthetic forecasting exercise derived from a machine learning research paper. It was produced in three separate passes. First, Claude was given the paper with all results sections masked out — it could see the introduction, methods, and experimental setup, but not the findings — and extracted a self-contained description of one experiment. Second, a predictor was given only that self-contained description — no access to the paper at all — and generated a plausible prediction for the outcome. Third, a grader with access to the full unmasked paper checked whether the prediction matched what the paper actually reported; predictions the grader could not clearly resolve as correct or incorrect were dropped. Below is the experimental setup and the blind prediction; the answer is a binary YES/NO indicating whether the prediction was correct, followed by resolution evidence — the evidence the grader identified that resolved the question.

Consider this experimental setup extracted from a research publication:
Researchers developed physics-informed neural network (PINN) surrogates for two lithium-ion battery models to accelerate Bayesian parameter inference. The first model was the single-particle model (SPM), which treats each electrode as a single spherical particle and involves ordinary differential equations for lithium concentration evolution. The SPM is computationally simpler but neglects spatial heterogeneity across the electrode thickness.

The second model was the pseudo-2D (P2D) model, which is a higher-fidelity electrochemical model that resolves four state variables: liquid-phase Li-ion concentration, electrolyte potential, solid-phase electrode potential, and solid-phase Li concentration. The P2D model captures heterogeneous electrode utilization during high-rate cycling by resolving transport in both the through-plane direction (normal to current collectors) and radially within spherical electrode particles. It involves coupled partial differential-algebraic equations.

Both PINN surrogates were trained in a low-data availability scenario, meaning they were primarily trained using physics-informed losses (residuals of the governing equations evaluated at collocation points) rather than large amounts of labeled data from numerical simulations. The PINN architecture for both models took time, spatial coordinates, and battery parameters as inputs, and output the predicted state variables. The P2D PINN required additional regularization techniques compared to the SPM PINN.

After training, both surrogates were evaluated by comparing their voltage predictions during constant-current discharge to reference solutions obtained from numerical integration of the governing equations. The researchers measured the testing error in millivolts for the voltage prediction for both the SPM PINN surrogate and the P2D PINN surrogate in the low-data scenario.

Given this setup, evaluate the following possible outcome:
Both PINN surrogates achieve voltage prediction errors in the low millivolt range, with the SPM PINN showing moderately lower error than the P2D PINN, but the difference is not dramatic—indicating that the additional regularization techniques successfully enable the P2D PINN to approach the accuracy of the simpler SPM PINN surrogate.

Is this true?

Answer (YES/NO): NO